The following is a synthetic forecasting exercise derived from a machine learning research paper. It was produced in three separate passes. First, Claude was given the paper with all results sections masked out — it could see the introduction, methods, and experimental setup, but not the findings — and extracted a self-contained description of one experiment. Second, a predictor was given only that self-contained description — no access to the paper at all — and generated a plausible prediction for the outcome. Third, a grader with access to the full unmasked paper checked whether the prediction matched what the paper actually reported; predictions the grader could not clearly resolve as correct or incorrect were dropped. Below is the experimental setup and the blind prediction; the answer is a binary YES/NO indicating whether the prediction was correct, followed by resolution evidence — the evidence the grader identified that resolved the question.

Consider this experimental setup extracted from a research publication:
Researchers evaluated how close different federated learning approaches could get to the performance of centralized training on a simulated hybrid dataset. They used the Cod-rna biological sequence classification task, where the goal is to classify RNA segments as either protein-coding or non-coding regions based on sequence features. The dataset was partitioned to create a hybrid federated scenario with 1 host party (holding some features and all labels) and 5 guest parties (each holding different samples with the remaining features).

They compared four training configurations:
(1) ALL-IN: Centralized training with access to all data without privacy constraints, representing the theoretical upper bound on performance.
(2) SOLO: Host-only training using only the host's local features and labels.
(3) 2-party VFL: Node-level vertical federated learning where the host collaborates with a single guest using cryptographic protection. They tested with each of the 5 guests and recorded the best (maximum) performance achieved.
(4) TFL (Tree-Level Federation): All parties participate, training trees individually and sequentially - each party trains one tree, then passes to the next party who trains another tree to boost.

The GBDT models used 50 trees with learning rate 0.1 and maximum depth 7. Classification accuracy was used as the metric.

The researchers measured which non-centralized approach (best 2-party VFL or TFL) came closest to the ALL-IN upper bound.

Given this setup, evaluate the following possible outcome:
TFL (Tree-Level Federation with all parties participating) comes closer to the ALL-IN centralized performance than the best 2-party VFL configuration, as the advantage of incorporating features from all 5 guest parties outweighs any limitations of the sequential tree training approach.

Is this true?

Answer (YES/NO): YES